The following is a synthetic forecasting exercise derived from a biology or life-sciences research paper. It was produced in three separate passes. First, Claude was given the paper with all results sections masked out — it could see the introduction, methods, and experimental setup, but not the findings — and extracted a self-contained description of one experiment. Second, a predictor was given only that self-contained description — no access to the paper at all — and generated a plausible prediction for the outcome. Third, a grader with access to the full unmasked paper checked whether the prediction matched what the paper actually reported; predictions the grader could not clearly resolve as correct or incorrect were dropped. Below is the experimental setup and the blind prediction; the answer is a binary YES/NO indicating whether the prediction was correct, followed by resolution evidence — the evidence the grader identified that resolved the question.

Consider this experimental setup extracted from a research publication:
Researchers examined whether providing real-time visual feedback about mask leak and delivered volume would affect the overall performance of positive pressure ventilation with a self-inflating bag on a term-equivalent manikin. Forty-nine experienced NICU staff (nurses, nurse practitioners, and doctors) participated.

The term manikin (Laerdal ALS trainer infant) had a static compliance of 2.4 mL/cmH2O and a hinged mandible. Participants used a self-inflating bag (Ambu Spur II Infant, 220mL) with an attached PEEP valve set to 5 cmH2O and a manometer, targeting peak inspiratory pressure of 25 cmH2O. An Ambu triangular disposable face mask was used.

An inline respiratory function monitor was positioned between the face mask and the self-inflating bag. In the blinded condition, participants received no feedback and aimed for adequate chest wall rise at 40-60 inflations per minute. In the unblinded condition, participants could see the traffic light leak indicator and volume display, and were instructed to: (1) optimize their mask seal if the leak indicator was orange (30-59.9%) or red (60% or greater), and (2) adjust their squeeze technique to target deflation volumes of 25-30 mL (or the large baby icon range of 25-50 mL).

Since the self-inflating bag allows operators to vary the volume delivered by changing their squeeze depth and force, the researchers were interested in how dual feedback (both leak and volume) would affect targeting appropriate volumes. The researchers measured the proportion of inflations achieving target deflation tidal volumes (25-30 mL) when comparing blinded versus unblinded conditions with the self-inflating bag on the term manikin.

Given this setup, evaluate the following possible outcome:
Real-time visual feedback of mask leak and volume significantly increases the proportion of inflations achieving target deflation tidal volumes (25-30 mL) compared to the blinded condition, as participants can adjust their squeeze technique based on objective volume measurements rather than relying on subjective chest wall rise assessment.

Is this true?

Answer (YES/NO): YES